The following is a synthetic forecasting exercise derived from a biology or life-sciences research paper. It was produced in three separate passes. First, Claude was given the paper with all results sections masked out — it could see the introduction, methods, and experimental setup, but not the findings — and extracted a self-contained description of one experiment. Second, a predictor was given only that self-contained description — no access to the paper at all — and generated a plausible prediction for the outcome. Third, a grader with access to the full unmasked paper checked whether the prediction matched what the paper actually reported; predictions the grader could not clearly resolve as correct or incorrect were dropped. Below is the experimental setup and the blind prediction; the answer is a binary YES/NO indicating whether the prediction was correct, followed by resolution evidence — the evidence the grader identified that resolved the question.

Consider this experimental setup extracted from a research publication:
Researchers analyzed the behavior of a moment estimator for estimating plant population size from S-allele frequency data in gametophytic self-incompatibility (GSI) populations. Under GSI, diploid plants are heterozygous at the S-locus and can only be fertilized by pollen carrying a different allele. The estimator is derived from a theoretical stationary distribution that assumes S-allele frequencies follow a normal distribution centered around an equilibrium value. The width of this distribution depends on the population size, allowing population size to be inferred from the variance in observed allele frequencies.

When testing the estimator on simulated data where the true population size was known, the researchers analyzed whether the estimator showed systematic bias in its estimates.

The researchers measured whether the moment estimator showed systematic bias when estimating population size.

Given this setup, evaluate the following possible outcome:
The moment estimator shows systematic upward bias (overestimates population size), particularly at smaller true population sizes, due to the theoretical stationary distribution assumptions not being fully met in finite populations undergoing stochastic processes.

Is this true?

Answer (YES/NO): NO